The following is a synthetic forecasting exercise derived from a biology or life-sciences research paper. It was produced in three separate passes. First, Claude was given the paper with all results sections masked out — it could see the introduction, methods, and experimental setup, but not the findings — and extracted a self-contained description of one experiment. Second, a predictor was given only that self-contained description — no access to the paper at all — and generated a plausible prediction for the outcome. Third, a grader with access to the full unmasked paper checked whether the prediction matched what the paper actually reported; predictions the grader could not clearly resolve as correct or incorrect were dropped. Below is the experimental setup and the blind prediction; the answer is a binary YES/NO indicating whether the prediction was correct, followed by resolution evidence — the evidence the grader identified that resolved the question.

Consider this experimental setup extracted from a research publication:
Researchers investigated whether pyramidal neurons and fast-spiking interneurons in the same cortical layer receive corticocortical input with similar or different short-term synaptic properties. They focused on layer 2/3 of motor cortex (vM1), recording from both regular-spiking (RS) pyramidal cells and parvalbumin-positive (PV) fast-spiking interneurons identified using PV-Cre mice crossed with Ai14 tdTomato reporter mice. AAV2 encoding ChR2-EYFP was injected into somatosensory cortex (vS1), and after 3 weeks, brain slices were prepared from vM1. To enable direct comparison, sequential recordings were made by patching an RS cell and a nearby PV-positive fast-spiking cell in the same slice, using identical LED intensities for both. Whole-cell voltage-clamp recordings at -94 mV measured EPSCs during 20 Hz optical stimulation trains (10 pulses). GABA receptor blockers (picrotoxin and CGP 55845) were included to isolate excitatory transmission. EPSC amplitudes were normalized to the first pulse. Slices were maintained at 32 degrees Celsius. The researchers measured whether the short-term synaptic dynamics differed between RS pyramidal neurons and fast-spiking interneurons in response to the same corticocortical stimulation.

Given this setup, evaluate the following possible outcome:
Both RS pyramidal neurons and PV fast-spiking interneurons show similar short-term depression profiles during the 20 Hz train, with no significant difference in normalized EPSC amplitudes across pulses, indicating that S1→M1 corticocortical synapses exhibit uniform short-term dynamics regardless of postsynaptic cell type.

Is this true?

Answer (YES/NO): NO